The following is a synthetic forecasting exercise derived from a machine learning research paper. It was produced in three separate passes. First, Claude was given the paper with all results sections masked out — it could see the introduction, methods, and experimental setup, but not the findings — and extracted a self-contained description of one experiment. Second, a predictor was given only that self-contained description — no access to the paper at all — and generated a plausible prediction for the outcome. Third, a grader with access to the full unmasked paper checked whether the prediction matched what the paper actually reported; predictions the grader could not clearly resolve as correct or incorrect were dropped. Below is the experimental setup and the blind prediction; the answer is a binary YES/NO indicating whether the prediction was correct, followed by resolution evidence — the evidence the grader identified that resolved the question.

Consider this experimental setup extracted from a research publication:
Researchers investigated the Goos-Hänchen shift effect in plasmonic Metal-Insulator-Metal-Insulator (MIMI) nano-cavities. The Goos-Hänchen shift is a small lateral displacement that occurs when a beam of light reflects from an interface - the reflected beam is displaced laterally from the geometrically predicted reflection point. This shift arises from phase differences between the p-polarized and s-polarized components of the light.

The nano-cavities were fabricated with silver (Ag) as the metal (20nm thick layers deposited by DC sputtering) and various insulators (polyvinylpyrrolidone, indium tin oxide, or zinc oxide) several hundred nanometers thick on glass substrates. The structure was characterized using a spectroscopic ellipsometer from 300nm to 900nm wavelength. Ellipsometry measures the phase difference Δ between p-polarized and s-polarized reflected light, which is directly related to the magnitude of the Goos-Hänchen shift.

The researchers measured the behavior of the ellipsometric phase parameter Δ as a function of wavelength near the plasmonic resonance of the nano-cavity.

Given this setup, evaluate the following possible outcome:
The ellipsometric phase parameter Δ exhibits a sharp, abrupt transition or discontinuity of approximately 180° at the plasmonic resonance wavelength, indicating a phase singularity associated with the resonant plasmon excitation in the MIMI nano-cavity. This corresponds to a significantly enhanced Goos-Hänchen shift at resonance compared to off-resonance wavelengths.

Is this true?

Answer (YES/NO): NO